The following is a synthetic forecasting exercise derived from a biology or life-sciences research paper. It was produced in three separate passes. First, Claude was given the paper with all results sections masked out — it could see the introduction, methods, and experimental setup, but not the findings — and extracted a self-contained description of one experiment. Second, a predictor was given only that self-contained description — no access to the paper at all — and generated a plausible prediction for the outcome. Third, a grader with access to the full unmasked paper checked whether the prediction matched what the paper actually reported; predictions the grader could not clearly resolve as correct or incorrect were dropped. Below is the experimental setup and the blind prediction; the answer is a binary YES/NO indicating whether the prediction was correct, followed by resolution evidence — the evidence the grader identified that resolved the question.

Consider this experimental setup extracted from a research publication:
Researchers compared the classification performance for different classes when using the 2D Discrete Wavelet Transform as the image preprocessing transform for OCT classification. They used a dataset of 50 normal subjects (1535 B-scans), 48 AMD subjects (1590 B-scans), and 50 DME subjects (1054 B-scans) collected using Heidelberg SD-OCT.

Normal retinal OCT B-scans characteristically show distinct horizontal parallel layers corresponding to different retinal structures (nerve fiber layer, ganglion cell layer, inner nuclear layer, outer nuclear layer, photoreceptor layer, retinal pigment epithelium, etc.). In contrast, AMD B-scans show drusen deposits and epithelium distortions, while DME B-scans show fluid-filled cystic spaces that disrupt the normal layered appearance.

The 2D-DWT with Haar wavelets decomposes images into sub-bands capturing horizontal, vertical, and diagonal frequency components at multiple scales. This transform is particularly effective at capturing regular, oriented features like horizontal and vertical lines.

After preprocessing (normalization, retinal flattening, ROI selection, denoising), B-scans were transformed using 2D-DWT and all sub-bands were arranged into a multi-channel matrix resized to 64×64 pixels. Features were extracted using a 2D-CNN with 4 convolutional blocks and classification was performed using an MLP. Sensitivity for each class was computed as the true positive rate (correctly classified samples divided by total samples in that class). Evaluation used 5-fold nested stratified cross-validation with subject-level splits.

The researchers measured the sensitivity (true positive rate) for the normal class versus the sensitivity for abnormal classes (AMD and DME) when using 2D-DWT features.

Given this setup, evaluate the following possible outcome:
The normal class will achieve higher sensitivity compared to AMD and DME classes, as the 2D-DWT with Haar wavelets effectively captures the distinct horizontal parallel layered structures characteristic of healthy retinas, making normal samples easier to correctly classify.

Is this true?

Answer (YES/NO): YES